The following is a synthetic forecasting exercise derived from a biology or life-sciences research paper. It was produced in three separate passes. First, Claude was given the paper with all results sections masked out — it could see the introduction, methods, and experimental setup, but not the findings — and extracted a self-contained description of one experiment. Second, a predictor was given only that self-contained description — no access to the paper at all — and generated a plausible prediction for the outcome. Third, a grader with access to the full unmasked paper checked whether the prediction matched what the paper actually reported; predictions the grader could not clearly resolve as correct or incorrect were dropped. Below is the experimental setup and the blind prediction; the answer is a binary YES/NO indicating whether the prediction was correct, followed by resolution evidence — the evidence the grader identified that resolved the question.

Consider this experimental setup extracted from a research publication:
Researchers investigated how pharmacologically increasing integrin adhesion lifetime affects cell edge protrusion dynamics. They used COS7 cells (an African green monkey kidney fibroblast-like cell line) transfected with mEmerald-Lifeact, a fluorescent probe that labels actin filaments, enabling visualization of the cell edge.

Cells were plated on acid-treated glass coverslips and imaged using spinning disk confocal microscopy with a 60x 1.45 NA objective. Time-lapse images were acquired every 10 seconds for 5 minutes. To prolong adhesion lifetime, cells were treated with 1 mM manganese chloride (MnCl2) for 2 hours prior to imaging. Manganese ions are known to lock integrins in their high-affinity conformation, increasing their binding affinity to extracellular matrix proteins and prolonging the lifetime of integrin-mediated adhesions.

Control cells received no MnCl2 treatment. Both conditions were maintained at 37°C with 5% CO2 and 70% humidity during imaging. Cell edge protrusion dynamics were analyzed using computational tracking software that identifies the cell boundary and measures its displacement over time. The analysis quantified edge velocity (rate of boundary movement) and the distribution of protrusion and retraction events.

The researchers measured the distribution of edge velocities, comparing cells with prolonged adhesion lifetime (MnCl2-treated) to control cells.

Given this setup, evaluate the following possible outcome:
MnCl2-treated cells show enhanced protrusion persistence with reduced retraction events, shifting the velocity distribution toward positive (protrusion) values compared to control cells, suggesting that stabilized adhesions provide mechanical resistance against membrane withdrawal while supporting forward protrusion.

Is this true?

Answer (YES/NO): NO